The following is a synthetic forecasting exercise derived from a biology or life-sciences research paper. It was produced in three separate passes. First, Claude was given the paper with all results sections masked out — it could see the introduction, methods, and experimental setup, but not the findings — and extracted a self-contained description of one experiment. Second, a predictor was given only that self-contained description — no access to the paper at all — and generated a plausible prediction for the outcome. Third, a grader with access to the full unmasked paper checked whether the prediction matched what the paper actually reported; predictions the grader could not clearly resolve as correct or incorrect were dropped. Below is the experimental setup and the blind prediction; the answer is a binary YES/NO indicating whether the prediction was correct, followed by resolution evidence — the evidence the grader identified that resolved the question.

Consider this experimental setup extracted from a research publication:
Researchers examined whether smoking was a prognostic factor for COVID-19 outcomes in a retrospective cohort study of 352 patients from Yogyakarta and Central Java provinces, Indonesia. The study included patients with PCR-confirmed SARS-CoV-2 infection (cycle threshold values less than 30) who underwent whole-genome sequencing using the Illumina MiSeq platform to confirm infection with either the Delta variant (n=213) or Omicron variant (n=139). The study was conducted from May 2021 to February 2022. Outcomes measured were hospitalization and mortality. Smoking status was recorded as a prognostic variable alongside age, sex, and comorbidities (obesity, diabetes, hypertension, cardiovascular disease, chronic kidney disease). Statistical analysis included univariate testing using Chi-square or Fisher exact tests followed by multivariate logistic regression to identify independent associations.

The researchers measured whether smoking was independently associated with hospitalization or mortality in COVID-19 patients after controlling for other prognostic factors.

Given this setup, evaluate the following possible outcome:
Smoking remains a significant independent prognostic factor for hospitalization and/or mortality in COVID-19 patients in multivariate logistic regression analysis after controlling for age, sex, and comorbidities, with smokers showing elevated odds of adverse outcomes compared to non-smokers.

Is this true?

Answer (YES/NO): NO